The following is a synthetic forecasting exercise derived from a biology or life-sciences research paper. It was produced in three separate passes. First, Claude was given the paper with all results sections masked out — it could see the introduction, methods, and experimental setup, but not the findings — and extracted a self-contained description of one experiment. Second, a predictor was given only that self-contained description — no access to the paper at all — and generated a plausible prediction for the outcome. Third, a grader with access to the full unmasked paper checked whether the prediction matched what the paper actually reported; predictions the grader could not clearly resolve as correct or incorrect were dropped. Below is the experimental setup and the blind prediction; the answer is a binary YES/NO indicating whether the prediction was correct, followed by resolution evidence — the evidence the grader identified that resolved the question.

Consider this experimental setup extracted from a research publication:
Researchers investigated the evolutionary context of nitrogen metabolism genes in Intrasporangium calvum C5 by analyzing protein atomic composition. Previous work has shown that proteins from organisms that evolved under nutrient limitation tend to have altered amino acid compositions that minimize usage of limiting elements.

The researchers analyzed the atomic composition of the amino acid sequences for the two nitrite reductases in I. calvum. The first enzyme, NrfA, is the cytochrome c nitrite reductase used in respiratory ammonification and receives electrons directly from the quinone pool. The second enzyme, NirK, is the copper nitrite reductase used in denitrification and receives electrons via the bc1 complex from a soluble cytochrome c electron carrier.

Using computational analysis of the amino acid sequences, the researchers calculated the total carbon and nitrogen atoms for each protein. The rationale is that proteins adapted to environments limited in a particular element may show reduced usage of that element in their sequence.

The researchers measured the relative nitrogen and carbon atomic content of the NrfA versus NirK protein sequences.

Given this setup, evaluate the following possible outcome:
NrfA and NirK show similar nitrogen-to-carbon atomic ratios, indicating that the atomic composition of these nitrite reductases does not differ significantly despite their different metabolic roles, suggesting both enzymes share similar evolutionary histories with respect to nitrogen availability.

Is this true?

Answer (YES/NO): NO